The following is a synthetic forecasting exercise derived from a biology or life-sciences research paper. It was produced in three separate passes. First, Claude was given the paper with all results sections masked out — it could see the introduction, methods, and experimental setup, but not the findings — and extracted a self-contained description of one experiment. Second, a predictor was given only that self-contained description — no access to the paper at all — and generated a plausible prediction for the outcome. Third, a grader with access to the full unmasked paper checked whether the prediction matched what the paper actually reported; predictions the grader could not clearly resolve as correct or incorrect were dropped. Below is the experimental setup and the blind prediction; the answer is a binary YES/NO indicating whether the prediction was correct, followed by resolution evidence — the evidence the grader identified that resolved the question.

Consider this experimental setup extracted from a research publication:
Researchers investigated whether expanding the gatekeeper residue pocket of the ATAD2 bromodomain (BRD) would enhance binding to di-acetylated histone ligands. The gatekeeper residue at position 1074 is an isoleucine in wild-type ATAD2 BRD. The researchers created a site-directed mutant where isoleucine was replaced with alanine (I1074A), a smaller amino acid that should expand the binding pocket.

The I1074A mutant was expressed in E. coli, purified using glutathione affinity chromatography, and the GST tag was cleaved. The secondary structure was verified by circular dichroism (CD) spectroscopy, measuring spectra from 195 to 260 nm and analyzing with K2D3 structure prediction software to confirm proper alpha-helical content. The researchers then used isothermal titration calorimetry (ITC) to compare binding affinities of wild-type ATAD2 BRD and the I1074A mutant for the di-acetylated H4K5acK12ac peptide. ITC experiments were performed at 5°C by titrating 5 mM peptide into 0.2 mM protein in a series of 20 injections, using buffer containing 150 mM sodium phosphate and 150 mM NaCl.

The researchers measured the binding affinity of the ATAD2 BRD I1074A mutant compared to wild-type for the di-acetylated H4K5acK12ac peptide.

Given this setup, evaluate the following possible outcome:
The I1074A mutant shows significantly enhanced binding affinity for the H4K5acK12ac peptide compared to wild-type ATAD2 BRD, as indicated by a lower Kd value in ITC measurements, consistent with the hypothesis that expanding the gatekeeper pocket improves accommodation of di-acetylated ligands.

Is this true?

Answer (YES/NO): NO